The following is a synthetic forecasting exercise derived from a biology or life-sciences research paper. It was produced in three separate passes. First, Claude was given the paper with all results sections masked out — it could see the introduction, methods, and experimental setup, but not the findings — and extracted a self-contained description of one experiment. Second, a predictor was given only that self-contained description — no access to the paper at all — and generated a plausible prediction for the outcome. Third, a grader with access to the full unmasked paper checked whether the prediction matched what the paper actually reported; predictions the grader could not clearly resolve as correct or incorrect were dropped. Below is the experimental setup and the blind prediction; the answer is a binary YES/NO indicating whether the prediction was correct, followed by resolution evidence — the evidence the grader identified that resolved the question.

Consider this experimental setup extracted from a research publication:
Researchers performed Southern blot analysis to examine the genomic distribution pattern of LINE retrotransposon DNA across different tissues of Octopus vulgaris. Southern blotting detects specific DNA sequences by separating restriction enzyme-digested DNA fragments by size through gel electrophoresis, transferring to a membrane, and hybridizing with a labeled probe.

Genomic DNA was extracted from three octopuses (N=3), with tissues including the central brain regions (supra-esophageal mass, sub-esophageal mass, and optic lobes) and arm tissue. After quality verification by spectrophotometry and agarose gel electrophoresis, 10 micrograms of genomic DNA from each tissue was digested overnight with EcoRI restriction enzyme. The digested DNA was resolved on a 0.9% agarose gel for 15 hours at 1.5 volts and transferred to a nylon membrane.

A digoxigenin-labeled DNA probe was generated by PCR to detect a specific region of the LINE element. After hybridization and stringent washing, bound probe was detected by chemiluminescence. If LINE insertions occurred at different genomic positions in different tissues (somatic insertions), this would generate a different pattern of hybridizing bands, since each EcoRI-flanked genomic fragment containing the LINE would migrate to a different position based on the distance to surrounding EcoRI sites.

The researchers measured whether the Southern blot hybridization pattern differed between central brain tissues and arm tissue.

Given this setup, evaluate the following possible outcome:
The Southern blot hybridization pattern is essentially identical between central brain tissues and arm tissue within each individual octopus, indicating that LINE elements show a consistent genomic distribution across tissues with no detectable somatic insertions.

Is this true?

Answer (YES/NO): NO